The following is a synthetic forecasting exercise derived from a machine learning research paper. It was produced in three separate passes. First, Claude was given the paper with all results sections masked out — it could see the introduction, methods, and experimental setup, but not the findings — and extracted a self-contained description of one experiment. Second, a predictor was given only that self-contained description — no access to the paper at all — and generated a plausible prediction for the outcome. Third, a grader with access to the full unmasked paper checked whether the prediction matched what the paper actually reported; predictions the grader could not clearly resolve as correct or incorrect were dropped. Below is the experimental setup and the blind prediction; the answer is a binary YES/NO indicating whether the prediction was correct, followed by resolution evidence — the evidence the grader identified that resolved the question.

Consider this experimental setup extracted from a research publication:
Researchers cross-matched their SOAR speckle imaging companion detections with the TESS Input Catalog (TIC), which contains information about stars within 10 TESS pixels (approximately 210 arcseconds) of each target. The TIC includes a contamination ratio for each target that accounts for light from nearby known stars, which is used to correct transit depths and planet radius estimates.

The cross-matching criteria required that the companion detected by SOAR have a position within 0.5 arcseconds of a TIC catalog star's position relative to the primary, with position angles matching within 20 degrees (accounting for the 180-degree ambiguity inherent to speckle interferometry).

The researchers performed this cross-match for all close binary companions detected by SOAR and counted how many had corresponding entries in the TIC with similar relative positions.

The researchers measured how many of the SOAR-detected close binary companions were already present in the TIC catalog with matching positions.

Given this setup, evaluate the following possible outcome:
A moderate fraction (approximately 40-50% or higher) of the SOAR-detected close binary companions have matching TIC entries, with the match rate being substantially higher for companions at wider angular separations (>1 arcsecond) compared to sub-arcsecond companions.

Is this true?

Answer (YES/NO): NO